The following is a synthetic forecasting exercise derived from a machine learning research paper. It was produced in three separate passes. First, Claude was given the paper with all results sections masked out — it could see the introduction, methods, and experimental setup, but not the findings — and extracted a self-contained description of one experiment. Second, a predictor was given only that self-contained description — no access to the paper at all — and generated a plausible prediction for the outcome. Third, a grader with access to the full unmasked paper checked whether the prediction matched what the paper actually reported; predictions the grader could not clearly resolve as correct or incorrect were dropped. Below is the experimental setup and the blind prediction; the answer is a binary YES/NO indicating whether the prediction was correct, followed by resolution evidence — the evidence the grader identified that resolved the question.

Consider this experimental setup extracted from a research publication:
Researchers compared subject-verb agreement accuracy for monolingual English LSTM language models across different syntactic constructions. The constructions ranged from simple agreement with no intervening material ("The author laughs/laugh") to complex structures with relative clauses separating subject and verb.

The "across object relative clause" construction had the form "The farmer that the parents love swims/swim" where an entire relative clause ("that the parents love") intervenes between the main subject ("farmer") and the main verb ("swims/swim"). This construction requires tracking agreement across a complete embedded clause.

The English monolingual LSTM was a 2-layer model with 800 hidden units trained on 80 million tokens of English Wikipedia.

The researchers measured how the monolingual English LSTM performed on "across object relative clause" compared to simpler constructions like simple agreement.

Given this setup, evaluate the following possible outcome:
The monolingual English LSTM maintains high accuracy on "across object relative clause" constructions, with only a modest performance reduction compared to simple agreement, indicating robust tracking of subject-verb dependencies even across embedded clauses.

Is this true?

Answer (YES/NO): NO